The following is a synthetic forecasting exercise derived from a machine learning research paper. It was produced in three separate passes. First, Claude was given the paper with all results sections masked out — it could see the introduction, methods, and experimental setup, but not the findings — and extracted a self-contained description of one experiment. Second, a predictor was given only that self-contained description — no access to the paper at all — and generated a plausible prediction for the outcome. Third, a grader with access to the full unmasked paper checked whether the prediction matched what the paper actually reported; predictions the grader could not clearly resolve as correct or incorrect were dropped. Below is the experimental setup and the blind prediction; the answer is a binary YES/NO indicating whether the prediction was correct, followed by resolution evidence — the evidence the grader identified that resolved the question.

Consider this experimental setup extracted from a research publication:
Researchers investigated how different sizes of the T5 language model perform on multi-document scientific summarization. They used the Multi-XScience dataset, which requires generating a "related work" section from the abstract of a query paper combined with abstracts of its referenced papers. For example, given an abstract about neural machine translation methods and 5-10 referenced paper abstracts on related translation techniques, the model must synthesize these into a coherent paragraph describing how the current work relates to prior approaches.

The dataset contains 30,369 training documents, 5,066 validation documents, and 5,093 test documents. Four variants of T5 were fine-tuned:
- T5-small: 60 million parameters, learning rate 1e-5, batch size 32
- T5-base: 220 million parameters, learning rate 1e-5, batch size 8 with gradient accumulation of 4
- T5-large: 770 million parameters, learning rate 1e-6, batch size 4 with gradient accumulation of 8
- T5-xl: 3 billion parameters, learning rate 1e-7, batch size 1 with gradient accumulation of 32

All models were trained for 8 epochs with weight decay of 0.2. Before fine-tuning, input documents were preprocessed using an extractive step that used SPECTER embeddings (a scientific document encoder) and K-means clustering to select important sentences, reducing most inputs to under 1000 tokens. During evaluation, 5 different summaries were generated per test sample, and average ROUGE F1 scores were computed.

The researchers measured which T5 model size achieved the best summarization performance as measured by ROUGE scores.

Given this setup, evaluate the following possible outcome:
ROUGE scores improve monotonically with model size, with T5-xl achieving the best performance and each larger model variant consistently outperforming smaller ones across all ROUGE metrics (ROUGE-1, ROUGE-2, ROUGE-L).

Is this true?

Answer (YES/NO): NO